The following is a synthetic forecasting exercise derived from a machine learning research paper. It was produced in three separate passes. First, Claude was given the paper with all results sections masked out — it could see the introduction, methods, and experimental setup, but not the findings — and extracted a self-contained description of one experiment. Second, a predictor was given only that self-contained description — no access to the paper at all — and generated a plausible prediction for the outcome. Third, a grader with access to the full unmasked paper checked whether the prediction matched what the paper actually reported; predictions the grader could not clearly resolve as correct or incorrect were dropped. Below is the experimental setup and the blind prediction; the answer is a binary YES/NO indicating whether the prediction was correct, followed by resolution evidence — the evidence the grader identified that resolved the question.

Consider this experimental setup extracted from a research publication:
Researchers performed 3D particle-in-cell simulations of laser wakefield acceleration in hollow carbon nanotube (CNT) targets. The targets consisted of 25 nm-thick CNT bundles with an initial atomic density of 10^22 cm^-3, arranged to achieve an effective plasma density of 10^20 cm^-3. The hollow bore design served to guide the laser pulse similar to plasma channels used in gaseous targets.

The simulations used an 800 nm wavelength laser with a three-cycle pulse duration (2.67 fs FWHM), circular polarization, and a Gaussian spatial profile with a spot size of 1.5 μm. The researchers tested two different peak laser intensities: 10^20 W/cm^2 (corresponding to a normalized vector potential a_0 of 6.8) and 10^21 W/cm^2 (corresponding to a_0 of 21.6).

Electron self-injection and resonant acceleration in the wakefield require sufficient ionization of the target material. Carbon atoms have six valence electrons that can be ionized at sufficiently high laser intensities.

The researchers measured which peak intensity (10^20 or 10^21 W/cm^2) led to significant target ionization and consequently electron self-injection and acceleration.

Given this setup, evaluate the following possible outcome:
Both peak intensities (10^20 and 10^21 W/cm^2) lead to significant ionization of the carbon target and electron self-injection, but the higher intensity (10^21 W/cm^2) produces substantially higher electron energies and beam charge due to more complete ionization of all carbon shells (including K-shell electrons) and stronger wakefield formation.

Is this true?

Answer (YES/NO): NO